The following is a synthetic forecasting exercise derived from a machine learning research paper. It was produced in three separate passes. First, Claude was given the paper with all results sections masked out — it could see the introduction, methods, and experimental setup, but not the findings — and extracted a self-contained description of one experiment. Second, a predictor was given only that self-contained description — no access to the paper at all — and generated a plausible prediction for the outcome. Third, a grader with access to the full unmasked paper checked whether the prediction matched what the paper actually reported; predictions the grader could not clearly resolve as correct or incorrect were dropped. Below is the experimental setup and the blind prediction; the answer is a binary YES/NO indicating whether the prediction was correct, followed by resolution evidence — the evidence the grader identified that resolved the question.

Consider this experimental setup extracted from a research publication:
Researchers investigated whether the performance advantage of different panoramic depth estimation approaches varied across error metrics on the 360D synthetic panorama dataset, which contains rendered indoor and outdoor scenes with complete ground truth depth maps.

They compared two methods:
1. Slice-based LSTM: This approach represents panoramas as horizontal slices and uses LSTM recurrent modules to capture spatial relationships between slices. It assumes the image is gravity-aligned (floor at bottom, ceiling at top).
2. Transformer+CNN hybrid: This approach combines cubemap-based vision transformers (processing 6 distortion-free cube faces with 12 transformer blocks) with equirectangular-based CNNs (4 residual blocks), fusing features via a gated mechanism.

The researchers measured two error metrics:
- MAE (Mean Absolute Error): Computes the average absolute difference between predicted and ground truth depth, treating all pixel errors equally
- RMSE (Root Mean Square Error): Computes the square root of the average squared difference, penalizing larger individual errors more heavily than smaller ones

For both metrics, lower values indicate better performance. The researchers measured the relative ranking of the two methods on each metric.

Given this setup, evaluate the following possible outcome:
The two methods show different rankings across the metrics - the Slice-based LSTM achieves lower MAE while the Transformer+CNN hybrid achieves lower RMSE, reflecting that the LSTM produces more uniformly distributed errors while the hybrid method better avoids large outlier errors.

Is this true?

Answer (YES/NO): NO